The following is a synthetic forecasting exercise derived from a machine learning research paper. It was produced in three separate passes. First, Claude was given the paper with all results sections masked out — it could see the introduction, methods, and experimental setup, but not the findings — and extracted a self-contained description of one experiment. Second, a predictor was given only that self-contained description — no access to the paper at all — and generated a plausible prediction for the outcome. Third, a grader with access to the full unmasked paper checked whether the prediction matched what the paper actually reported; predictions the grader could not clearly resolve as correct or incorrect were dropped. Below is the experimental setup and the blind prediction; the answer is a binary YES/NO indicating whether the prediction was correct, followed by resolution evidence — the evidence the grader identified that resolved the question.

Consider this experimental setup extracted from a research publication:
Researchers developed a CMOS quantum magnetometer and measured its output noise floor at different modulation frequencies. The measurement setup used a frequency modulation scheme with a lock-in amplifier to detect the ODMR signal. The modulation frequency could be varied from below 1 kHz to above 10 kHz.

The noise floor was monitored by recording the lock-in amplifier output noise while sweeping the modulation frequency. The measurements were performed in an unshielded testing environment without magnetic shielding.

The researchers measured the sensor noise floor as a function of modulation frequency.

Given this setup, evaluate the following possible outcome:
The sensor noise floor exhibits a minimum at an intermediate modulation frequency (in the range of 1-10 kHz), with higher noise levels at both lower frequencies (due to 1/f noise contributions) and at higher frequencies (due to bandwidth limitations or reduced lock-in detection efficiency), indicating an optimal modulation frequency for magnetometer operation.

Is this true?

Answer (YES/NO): NO